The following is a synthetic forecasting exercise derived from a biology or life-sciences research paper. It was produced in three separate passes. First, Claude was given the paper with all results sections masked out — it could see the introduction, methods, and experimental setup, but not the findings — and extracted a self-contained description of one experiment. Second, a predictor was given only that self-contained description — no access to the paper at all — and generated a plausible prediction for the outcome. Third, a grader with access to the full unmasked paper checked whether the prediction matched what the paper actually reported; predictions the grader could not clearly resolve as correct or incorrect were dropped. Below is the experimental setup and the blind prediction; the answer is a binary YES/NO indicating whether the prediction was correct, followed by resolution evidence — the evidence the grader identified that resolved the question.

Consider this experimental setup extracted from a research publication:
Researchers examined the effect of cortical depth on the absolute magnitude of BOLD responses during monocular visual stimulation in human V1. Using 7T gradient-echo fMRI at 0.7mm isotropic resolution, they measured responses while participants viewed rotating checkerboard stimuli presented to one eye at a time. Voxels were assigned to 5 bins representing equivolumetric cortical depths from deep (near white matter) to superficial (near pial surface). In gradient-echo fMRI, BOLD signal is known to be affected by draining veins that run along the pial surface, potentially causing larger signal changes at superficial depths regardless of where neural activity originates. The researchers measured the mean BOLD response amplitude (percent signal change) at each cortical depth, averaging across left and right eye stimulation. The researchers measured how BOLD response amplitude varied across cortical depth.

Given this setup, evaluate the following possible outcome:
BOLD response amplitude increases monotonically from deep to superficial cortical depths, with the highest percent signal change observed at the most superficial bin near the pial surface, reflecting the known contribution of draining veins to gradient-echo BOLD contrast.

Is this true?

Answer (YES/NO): YES